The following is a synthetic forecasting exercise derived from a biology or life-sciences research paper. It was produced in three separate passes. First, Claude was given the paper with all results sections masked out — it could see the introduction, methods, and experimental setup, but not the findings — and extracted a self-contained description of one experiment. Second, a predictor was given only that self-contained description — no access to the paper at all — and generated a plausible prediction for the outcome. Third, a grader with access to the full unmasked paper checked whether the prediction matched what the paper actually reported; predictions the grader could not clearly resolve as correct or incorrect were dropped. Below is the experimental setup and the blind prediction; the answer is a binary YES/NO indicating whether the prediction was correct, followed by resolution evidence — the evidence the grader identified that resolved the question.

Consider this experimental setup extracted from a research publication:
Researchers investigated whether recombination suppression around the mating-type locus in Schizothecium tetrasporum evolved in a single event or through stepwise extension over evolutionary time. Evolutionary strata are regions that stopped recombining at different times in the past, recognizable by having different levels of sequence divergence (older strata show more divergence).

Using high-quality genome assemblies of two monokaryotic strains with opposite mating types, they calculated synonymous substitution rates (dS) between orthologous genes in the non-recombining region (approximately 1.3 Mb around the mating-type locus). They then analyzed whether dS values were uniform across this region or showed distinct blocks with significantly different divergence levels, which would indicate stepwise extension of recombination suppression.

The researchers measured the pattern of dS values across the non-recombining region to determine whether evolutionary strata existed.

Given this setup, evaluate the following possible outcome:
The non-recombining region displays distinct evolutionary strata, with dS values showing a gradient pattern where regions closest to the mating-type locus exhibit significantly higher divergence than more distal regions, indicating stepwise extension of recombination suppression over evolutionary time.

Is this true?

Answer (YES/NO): NO